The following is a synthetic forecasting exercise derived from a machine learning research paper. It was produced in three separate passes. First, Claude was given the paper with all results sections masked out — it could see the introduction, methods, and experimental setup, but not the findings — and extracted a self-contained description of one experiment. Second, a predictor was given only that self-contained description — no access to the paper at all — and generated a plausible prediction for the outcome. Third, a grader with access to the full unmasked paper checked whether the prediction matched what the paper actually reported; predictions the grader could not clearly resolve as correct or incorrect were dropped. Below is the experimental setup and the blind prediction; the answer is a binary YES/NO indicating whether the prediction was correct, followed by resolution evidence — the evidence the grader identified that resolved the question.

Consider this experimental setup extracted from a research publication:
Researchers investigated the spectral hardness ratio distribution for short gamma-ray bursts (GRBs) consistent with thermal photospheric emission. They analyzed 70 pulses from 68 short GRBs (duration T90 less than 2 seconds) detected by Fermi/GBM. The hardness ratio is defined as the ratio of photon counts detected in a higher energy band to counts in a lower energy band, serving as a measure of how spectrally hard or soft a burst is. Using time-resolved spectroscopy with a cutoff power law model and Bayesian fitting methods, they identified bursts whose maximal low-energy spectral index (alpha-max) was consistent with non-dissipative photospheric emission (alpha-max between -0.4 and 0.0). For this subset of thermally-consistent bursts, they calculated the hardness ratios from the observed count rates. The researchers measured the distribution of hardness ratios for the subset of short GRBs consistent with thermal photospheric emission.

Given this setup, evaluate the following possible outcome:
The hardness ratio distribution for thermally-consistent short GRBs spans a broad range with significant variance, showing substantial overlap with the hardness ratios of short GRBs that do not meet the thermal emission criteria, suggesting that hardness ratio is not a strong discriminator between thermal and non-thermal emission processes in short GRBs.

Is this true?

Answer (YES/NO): NO